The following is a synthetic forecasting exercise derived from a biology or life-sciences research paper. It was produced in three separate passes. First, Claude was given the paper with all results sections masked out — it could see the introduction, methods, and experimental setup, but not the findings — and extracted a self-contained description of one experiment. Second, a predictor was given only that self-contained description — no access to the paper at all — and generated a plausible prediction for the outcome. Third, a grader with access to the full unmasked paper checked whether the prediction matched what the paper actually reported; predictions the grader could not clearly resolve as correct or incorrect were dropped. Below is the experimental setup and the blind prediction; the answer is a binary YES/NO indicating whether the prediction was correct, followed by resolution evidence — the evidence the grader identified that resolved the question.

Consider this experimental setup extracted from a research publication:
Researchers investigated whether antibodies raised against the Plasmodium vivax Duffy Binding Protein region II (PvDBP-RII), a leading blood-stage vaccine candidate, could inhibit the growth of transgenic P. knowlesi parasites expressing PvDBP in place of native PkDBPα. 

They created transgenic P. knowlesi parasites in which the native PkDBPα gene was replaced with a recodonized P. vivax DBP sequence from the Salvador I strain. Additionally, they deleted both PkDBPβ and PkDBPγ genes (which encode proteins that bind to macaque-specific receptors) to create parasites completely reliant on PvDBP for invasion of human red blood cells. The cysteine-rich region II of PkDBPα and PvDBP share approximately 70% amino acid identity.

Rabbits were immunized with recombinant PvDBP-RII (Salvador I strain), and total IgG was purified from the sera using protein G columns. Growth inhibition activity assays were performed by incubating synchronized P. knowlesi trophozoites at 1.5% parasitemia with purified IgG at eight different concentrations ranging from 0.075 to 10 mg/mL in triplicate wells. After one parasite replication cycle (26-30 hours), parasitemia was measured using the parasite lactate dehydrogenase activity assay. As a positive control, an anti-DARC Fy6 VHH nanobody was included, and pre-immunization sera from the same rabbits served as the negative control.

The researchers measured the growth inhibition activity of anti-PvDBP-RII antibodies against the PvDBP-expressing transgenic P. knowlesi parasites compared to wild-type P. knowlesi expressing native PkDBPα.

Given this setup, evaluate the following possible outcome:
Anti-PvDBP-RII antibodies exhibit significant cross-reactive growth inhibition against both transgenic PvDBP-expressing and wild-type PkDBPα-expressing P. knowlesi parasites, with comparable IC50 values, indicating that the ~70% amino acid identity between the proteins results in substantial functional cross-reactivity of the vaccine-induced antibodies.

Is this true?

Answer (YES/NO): NO